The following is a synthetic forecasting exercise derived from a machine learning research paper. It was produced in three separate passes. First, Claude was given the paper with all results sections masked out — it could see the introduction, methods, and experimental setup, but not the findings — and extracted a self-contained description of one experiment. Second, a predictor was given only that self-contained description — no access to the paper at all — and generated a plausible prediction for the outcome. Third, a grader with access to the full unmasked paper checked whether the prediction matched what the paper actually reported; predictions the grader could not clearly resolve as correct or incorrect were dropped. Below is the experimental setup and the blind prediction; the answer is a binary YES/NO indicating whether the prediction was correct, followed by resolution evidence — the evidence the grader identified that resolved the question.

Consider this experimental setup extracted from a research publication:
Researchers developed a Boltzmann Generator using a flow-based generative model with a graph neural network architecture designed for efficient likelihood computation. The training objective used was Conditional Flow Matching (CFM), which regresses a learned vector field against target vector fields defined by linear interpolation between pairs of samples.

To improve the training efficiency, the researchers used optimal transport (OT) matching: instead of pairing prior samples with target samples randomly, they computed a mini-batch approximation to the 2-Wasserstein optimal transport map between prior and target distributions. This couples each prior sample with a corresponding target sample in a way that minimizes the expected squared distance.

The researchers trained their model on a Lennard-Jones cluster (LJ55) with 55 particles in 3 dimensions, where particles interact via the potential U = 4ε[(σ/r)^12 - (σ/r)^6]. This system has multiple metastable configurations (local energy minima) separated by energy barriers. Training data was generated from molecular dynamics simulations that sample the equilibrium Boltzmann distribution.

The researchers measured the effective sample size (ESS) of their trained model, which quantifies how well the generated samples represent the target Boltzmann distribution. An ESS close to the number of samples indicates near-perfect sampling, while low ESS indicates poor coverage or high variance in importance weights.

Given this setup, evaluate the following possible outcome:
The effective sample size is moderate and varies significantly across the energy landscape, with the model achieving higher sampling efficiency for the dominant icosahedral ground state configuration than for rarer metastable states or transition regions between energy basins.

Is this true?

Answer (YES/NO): NO